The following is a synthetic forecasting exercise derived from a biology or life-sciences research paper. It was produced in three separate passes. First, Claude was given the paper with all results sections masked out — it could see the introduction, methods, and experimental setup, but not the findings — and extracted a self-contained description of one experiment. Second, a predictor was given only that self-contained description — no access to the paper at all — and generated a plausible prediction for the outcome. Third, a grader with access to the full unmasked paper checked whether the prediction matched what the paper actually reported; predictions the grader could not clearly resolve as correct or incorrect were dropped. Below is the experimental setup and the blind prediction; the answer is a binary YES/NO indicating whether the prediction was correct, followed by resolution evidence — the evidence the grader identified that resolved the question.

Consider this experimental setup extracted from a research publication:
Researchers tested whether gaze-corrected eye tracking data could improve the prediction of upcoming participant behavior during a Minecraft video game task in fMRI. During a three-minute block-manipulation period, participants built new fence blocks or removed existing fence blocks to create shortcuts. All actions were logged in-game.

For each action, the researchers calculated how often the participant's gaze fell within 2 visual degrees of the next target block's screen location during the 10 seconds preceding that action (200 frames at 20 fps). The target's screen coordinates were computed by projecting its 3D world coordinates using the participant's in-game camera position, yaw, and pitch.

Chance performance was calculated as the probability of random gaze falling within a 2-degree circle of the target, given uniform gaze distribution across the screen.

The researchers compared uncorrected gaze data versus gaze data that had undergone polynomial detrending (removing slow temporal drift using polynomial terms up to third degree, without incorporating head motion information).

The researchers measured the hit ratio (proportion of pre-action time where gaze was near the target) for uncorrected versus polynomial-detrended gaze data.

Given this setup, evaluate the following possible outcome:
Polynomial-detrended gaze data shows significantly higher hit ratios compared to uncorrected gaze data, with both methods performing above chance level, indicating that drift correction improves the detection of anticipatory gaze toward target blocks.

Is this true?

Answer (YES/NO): NO